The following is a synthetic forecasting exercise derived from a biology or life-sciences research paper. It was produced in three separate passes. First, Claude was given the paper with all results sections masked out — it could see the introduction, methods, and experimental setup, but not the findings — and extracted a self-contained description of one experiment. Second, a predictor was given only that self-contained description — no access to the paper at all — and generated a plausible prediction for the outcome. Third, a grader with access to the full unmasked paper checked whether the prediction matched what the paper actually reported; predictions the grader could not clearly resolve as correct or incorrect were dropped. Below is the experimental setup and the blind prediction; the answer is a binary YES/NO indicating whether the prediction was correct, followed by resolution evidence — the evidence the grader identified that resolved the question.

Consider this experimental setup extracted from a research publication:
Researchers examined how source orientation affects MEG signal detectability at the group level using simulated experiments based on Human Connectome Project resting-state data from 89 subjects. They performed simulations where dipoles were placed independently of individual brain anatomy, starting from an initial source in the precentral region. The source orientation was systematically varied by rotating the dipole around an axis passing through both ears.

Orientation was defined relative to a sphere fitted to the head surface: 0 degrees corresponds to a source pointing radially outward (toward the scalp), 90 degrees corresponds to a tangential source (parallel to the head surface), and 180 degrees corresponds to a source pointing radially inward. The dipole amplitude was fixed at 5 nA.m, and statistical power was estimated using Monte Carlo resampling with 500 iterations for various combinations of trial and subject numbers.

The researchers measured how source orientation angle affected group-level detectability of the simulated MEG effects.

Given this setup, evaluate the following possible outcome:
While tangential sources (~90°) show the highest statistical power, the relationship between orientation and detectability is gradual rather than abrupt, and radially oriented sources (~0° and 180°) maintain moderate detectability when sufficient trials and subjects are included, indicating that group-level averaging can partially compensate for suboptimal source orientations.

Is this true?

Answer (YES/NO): NO